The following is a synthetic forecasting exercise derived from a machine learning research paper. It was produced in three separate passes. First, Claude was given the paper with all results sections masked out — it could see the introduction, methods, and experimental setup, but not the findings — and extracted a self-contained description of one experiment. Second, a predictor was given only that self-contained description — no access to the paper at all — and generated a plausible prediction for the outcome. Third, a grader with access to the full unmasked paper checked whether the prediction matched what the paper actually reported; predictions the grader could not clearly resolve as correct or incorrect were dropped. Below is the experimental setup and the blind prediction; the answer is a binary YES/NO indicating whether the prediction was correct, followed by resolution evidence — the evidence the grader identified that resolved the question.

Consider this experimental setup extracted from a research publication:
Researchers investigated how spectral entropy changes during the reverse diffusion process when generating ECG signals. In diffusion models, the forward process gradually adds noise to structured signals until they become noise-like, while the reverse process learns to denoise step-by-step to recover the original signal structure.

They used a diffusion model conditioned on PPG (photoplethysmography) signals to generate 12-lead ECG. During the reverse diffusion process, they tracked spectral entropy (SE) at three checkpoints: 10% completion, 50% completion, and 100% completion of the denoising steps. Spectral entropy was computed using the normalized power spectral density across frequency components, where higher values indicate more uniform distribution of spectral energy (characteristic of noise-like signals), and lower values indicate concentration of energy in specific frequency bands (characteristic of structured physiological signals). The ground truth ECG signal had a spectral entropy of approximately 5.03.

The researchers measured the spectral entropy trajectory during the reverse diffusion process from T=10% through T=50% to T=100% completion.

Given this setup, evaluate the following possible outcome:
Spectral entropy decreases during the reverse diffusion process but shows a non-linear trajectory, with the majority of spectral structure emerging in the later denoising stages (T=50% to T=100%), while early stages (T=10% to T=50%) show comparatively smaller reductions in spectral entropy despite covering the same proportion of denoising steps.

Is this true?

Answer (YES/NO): NO